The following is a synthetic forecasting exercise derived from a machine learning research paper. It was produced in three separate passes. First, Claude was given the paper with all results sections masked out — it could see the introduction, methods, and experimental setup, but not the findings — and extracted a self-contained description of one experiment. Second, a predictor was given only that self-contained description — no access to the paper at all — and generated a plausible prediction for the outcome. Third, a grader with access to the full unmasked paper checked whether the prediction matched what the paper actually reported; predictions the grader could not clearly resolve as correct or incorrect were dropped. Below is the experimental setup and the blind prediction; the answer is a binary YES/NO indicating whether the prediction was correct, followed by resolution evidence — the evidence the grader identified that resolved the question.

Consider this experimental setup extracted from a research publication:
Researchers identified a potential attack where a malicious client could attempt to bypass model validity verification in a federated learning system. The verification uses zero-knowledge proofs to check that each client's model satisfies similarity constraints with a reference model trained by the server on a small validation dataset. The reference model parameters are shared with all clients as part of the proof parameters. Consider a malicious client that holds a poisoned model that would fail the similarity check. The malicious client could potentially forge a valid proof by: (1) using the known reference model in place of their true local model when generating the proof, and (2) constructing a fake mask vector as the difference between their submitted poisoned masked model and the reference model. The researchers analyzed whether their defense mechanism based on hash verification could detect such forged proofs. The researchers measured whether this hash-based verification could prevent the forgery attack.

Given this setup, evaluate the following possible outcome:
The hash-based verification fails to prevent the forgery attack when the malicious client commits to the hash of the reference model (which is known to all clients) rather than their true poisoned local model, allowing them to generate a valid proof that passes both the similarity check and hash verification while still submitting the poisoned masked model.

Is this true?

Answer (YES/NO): NO